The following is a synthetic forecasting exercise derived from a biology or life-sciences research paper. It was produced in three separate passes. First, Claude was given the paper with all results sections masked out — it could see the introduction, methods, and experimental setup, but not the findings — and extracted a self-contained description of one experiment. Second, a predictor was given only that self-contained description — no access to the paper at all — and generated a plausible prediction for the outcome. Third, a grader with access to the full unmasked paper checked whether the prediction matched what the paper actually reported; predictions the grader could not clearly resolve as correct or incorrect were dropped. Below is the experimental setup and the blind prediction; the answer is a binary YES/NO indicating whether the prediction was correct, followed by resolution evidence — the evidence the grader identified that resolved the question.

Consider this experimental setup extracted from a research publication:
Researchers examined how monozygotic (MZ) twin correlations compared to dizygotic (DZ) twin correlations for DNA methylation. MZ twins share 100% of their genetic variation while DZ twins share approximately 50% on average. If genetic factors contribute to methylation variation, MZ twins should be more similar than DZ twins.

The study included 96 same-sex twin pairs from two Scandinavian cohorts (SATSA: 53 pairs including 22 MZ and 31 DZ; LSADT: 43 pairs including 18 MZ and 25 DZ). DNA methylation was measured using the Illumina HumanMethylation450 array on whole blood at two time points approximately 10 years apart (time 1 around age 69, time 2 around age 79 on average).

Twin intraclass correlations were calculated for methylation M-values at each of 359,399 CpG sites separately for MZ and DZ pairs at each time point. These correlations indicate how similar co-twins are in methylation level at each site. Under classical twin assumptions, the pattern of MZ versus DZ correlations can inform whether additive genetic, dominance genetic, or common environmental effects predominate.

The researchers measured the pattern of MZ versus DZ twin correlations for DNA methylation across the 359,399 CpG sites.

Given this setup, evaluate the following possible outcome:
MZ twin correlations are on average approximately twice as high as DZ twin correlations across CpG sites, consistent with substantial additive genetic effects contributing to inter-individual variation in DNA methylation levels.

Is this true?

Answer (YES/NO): NO